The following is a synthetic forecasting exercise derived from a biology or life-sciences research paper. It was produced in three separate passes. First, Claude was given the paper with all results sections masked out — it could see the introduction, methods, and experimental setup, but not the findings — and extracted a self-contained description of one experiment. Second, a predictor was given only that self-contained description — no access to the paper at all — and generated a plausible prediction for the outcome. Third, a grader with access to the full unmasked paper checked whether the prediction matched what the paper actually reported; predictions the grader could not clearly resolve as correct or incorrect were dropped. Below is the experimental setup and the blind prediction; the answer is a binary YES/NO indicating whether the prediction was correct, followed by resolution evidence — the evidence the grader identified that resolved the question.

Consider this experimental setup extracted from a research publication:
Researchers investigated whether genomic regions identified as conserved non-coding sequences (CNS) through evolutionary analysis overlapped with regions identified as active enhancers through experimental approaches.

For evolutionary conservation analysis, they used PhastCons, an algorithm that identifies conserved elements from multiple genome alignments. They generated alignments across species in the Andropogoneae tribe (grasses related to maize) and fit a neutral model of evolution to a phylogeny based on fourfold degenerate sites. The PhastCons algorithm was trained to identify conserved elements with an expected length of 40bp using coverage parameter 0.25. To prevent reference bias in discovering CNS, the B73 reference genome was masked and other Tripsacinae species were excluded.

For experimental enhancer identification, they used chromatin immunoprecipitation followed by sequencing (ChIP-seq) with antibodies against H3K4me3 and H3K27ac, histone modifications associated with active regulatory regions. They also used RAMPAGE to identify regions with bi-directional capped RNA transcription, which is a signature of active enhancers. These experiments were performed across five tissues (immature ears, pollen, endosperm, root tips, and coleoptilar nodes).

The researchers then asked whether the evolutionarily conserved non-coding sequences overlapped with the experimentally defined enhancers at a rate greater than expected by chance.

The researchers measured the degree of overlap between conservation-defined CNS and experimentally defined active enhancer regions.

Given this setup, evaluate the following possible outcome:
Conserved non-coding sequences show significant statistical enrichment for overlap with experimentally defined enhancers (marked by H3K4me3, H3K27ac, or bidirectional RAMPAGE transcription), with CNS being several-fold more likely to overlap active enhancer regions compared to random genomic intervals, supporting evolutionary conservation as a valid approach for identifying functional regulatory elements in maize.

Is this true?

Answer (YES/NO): NO